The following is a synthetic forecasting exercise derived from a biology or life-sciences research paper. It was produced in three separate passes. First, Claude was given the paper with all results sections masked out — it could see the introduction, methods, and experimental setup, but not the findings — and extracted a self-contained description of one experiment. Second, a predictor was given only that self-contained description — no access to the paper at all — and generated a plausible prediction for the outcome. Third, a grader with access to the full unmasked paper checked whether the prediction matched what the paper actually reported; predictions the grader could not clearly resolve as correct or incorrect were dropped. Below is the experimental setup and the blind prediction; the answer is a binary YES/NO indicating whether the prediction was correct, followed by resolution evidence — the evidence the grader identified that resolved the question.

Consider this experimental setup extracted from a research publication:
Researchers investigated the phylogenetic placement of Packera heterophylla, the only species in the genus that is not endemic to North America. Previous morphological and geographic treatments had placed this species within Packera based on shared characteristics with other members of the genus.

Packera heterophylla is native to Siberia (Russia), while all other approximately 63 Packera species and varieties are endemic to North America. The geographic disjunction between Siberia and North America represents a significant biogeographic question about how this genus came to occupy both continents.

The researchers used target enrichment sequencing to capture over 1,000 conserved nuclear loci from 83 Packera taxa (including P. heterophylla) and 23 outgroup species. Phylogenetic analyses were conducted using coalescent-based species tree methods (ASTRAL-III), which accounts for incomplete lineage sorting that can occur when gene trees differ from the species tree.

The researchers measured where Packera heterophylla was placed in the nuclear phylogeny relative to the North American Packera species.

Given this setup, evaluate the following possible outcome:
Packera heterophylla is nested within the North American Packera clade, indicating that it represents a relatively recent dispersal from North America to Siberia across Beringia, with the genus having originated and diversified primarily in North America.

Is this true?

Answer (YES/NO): YES